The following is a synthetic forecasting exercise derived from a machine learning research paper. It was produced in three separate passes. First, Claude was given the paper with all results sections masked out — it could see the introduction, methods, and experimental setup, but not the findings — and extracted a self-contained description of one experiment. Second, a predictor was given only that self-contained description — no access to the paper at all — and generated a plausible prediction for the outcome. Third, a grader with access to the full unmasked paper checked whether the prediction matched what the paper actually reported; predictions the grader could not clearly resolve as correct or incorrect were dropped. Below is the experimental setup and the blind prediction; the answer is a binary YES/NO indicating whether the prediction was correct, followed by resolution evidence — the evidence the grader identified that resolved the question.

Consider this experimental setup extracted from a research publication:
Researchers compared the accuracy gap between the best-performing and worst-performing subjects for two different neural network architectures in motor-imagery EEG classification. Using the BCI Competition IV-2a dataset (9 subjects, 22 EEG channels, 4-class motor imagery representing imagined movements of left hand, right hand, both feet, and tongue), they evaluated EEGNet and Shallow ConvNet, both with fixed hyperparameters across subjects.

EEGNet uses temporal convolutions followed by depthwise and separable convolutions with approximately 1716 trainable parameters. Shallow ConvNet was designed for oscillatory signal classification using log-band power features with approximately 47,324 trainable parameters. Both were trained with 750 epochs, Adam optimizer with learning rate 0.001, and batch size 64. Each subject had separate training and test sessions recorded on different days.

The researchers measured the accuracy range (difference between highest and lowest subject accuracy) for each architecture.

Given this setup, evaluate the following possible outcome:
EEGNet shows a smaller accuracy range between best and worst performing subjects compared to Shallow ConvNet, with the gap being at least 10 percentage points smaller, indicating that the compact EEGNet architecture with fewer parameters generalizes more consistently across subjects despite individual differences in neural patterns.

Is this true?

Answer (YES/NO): NO